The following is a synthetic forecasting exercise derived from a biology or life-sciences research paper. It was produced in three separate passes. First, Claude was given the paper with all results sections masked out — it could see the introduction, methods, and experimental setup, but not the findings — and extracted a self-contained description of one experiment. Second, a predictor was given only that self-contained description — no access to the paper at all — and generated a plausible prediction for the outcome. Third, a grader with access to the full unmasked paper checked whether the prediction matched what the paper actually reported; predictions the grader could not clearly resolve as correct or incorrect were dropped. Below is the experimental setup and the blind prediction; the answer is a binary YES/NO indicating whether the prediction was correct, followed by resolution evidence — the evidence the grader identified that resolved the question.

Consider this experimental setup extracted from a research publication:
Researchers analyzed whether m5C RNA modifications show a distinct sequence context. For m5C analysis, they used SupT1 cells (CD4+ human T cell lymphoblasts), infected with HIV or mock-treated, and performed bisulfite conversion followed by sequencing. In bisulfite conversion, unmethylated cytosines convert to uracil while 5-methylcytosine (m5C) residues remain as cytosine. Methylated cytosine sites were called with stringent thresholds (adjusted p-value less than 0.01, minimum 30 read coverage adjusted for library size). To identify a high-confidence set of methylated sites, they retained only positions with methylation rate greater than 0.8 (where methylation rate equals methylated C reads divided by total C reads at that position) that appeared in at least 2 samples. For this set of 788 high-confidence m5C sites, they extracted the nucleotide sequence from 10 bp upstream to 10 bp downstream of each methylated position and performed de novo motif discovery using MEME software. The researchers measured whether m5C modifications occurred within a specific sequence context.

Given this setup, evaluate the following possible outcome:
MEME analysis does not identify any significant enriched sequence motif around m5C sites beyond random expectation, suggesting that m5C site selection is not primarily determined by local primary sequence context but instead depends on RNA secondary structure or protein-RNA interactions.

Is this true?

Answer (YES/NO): NO